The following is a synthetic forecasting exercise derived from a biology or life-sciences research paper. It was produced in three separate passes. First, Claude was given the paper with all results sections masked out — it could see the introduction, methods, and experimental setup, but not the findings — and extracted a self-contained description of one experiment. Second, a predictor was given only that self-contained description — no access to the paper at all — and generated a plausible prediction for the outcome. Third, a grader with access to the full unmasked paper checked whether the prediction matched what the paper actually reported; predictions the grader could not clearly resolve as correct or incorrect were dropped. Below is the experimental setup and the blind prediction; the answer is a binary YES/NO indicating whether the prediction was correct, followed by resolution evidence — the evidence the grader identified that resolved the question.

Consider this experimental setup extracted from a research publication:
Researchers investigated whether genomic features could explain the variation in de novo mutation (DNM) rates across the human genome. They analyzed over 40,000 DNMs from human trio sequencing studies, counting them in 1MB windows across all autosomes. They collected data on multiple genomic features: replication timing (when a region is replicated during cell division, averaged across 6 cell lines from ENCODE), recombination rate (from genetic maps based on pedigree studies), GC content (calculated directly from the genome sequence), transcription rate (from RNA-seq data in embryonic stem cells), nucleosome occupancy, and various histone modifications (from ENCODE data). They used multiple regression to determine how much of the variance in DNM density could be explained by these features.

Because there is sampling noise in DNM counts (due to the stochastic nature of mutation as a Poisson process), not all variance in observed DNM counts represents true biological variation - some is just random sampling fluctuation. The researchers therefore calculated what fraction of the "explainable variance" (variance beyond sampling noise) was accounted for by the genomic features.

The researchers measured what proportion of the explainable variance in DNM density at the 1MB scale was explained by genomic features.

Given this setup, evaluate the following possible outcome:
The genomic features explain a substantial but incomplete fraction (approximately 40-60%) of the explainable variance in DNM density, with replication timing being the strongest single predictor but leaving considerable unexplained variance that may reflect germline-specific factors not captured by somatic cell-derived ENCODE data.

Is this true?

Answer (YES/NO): NO